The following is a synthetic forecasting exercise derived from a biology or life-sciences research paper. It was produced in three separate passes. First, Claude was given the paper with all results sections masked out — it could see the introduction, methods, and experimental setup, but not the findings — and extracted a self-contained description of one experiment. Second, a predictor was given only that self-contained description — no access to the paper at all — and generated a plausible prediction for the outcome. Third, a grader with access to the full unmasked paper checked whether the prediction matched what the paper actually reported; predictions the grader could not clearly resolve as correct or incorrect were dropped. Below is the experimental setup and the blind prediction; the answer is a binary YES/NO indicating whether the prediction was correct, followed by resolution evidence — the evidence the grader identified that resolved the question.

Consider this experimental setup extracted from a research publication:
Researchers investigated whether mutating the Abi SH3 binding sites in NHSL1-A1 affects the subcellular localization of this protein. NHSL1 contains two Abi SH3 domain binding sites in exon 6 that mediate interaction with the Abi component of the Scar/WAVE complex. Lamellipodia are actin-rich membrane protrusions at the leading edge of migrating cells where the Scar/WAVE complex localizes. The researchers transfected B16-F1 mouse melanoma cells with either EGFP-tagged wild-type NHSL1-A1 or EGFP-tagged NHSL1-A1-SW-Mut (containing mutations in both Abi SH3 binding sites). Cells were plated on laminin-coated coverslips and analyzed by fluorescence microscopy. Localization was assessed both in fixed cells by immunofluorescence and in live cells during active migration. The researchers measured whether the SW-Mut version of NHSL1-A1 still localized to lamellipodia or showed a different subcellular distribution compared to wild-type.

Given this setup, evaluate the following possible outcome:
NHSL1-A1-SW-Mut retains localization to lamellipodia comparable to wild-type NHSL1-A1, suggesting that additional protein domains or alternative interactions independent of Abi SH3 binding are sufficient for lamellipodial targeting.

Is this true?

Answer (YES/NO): NO